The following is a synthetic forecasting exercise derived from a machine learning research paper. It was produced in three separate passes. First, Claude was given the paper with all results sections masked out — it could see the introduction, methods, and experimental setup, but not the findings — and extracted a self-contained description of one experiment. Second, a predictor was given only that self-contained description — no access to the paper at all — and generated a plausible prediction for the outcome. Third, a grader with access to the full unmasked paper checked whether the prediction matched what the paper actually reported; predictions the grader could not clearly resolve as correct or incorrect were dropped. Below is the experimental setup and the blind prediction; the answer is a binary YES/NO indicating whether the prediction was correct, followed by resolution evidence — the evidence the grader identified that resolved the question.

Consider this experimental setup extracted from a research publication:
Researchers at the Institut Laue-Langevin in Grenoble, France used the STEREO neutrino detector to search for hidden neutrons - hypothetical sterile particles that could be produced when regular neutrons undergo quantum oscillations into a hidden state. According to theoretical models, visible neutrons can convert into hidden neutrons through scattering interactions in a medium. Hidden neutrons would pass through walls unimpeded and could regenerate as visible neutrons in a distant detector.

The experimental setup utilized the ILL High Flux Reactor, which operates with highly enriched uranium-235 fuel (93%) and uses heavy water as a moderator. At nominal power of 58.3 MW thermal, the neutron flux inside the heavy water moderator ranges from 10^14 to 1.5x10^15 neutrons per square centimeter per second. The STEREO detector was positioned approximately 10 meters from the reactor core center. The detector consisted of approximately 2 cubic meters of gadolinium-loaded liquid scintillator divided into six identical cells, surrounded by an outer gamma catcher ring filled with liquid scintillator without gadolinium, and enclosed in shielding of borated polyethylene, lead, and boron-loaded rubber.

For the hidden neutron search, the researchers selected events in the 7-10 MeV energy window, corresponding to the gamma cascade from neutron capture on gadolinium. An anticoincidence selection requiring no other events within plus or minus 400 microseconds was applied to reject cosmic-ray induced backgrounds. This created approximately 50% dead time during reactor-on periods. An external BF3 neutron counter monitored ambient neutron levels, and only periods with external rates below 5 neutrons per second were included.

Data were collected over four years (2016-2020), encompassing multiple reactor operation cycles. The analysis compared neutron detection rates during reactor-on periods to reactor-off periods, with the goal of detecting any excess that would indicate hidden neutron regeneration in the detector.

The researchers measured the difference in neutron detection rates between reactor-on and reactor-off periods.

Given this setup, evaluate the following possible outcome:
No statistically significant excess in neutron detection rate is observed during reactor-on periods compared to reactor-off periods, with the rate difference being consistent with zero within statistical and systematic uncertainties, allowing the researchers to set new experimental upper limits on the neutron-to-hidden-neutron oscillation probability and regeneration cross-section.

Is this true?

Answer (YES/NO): NO